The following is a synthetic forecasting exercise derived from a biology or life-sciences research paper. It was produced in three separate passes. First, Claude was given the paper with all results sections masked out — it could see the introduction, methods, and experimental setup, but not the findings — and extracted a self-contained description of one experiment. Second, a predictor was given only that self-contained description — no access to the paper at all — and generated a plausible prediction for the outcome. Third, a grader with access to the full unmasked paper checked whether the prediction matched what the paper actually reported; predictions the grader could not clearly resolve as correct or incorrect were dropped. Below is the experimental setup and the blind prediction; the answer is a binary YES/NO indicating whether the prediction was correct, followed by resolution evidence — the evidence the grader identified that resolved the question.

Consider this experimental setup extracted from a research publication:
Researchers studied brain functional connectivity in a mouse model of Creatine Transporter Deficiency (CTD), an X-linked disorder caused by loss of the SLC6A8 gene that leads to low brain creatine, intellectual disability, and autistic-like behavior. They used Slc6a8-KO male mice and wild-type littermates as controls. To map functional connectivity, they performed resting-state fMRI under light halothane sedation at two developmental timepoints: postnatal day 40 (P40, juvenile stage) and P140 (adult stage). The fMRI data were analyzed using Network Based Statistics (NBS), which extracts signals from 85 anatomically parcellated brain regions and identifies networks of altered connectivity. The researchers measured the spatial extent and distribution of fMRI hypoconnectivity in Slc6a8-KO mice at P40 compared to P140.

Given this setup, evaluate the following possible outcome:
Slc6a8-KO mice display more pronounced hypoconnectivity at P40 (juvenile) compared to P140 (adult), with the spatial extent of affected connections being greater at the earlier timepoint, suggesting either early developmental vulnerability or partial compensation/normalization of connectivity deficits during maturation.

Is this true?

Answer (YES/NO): YES